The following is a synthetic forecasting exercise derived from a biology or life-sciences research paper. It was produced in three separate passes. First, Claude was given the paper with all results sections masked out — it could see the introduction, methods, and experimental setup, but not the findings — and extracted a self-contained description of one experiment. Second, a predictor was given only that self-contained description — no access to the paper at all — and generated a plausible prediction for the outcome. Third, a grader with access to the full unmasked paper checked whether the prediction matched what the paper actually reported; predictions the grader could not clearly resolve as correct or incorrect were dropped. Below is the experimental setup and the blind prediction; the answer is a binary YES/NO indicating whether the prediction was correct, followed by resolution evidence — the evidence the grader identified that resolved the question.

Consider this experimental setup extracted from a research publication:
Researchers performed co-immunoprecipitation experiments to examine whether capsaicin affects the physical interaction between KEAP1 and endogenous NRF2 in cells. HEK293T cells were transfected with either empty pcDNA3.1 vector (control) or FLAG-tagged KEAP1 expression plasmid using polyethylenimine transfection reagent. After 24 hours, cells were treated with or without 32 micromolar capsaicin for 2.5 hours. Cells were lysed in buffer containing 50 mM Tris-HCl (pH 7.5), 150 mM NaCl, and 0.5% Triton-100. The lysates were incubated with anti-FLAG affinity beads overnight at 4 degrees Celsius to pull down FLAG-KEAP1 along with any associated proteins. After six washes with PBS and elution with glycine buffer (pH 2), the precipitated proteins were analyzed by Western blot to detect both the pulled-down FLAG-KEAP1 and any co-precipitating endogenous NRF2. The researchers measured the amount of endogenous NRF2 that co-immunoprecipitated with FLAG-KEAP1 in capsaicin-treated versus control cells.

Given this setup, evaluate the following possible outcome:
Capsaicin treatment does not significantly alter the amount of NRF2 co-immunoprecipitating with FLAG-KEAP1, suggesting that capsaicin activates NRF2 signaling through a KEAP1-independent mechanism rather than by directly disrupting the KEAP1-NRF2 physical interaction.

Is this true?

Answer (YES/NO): NO